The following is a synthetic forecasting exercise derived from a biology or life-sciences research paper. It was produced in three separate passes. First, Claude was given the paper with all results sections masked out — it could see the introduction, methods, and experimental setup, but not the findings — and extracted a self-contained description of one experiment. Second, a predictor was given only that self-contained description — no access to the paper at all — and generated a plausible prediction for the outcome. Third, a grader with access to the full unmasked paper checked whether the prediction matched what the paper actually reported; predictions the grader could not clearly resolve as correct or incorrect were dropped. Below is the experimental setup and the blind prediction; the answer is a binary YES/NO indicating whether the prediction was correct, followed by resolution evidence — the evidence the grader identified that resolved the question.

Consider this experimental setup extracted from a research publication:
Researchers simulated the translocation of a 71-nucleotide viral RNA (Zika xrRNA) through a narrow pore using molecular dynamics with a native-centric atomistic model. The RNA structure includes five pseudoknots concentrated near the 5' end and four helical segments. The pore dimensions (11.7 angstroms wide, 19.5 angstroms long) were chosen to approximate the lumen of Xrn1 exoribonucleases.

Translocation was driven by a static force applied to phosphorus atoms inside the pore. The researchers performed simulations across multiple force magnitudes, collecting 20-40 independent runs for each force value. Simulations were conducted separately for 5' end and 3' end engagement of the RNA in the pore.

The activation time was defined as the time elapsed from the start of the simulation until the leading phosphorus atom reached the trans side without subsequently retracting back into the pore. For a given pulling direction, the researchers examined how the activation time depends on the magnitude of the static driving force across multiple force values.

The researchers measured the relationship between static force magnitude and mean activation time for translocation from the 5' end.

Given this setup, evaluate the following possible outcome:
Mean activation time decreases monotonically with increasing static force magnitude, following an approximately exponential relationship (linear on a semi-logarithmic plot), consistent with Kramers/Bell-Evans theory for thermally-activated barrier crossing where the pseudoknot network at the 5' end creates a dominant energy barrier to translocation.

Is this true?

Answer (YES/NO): YES